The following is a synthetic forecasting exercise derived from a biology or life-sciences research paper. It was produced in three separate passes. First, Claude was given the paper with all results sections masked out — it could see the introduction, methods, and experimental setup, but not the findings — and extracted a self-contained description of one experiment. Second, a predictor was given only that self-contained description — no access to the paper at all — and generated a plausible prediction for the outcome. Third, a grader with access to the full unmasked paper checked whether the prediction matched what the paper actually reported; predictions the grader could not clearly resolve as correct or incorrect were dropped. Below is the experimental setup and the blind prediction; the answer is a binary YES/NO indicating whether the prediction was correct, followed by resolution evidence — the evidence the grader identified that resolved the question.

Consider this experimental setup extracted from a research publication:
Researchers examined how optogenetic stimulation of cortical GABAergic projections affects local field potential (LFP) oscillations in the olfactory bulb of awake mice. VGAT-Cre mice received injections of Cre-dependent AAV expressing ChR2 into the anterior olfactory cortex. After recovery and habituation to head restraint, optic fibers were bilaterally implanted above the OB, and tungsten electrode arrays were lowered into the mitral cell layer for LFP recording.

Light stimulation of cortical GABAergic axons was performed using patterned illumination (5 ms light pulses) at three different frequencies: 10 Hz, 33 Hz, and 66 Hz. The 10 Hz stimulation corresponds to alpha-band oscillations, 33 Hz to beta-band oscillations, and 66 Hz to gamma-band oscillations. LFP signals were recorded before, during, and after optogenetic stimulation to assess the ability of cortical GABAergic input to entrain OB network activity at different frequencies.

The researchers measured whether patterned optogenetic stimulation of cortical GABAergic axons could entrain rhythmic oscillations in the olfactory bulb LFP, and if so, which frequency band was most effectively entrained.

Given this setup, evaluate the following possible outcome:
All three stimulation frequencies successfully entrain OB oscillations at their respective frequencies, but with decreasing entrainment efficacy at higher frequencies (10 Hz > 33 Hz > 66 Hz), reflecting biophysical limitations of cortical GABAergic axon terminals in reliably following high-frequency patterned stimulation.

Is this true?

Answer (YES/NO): NO